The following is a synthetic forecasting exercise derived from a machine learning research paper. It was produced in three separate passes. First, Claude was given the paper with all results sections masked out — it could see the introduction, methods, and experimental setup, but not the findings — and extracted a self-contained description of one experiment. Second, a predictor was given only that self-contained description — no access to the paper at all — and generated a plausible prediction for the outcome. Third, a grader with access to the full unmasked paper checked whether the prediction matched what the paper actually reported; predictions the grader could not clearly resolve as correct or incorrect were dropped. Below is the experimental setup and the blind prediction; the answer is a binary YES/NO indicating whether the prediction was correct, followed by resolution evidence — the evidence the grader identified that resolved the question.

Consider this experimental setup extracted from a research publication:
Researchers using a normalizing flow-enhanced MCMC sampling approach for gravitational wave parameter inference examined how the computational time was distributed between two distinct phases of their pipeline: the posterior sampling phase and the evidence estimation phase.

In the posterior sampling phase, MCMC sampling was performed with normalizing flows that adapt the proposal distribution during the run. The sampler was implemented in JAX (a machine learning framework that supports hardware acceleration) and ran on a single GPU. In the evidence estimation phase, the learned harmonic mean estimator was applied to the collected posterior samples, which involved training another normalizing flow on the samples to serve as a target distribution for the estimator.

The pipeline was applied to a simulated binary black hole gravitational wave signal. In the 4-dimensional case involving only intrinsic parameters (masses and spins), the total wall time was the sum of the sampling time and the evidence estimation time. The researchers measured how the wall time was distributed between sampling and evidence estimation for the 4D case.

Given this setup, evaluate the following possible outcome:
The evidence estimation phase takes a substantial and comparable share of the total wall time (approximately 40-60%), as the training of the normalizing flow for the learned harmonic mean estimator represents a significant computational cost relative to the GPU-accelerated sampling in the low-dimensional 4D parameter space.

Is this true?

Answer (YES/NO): NO